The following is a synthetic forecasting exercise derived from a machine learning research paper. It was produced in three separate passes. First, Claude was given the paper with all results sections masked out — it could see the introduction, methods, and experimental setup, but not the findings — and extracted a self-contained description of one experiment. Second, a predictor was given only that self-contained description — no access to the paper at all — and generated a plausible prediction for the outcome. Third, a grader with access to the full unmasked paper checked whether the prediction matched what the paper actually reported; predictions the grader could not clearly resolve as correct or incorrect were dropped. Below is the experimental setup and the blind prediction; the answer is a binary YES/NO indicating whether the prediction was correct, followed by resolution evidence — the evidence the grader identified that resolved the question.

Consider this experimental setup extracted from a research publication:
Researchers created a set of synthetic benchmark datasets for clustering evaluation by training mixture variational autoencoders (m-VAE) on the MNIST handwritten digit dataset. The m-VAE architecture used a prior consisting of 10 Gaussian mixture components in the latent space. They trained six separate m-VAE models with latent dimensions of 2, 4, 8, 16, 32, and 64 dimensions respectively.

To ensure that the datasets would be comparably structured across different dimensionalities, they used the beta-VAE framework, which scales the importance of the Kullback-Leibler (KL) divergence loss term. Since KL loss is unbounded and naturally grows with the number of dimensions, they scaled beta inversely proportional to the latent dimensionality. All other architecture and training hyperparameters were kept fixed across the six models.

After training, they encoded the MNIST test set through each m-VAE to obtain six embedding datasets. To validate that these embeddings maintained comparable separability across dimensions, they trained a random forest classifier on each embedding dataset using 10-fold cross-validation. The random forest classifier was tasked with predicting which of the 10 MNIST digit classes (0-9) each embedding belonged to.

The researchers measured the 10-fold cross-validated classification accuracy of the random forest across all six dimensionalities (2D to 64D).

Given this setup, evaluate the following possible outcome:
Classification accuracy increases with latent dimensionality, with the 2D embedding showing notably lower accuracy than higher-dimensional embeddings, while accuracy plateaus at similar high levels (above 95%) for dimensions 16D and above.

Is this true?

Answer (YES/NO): NO